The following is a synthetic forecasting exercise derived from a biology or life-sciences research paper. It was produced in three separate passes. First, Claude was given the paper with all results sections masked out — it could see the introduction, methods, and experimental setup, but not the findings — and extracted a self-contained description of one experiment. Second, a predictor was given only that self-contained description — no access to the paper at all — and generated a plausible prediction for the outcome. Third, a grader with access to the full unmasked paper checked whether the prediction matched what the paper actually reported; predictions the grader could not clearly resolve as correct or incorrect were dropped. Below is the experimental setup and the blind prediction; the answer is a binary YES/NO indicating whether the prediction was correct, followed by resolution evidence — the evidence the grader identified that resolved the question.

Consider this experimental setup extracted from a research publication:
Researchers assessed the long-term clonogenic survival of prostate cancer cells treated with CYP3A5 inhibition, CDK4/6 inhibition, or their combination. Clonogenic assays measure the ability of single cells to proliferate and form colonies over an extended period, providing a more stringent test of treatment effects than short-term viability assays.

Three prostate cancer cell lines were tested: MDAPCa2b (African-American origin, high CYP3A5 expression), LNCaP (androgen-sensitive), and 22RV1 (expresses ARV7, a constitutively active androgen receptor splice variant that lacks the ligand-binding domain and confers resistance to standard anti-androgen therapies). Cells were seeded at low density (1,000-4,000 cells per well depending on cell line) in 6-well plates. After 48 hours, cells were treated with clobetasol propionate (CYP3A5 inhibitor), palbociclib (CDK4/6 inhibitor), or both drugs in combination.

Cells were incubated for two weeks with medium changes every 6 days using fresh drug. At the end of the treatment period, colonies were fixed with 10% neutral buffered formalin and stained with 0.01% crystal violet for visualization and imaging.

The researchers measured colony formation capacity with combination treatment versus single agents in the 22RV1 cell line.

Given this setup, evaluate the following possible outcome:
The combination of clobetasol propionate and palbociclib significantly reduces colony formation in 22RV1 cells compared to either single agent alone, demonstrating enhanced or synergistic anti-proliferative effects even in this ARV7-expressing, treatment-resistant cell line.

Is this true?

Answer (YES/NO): YES